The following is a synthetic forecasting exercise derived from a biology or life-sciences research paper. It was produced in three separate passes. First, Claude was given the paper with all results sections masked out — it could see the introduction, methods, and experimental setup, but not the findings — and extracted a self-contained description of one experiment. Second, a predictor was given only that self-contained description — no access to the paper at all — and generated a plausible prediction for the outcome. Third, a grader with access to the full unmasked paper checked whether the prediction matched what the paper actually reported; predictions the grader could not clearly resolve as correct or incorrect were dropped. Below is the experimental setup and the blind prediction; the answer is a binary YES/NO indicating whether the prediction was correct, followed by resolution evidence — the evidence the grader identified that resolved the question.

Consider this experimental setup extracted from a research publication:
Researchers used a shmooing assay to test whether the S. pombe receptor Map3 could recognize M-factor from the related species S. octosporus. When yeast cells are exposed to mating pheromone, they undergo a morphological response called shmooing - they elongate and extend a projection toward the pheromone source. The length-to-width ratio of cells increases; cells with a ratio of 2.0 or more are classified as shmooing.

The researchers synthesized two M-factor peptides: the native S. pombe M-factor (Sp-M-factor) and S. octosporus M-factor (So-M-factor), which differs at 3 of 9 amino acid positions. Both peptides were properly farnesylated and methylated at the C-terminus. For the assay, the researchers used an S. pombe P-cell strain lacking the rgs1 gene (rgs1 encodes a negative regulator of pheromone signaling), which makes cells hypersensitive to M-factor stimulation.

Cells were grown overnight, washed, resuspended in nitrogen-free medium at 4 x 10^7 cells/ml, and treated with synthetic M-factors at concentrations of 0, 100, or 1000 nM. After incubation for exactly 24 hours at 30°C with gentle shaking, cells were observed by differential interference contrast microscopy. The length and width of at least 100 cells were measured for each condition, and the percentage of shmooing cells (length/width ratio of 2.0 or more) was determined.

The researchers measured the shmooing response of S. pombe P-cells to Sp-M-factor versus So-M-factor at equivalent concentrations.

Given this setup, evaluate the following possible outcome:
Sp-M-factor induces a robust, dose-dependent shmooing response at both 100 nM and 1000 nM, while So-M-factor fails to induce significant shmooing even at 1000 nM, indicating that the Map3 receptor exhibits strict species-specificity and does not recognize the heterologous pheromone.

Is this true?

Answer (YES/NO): NO